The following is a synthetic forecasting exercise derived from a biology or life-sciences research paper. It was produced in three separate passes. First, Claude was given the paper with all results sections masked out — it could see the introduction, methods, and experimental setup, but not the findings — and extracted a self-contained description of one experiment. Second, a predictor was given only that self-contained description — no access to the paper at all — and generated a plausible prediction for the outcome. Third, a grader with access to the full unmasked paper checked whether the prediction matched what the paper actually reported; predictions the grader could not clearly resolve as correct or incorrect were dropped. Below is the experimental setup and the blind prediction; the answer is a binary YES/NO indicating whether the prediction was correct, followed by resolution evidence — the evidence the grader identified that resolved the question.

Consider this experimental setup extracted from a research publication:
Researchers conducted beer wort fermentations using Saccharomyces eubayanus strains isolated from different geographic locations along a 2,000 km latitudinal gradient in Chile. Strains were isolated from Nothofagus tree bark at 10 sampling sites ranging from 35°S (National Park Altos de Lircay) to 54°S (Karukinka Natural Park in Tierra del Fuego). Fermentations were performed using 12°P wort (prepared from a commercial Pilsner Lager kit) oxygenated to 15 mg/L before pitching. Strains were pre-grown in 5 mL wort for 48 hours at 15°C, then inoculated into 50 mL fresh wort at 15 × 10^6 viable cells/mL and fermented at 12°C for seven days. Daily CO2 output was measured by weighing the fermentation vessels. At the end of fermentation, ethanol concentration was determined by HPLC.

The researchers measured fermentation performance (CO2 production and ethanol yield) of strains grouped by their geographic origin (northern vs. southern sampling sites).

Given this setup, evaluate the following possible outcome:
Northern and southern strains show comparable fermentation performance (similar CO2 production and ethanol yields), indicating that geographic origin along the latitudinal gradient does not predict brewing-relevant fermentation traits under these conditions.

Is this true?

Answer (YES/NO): NO